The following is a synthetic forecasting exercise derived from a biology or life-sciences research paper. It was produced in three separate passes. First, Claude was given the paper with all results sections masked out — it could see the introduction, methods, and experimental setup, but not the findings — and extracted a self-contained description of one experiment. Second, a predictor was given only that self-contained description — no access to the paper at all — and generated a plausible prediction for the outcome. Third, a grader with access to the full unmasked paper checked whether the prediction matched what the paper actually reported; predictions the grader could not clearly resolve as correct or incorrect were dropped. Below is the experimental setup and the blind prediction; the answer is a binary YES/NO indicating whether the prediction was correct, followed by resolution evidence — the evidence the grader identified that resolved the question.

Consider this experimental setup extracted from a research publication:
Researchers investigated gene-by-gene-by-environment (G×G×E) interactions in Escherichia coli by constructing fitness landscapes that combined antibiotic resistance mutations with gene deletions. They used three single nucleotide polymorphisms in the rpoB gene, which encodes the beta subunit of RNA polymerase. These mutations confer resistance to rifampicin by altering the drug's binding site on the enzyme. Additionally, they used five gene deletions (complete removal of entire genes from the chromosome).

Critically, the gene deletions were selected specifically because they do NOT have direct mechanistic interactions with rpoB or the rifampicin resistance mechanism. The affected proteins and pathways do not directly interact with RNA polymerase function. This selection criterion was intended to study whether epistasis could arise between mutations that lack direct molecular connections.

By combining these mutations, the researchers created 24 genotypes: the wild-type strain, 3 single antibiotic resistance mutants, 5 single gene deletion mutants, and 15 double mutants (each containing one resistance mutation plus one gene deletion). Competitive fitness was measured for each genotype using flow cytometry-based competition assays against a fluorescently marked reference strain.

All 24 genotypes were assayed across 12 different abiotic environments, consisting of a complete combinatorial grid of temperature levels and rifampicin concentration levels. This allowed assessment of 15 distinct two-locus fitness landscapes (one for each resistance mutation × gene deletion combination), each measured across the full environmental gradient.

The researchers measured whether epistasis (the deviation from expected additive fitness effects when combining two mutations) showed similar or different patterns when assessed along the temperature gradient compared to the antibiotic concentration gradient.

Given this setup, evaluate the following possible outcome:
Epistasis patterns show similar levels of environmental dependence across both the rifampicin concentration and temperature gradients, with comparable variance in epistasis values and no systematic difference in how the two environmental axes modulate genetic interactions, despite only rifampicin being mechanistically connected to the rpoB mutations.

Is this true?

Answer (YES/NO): NO